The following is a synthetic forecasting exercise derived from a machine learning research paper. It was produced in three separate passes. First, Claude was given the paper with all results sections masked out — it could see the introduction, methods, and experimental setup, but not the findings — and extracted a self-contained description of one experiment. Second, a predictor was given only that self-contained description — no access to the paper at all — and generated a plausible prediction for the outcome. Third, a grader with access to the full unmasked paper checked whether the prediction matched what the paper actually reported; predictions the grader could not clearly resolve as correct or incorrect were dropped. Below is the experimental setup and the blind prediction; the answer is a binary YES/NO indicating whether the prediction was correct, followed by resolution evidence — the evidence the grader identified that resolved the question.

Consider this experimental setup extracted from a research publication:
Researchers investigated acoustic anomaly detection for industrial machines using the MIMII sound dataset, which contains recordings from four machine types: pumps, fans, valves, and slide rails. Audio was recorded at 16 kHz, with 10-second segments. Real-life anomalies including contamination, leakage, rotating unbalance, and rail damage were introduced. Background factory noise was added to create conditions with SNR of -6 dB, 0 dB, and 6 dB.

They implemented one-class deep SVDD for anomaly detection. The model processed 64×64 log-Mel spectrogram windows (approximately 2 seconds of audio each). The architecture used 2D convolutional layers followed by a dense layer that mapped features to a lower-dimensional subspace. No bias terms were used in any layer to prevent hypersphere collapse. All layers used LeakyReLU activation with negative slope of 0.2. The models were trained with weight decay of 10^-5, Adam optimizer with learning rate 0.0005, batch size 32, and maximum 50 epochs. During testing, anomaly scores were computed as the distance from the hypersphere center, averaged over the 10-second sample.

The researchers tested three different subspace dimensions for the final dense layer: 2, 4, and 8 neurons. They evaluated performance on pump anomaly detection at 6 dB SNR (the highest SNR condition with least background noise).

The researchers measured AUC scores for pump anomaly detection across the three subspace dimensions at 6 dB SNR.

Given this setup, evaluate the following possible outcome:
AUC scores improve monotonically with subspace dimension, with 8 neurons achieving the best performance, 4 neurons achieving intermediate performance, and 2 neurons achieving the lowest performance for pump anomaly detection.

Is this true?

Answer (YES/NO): NO